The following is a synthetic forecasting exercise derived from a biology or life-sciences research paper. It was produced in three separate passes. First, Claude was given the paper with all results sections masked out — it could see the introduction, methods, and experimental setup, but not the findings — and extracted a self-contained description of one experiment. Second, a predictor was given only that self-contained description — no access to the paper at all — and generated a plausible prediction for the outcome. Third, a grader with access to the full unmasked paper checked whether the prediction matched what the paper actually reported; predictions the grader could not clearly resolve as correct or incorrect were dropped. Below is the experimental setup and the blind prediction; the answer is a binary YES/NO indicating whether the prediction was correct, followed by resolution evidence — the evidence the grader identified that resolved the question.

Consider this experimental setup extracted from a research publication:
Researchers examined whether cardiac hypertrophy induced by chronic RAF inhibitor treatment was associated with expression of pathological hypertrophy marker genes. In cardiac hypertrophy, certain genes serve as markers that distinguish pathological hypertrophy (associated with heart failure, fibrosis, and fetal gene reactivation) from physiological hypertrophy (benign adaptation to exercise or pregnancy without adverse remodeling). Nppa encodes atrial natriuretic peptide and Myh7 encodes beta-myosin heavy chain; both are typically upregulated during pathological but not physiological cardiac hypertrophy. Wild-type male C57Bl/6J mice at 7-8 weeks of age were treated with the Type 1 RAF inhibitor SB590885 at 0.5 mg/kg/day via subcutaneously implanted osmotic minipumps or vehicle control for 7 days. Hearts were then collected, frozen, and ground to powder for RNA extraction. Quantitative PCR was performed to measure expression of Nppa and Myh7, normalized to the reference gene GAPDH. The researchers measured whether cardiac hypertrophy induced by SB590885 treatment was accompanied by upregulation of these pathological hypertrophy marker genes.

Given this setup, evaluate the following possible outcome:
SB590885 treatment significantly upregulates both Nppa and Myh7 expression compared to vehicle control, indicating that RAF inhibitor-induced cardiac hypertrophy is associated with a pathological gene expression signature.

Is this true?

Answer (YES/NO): NO